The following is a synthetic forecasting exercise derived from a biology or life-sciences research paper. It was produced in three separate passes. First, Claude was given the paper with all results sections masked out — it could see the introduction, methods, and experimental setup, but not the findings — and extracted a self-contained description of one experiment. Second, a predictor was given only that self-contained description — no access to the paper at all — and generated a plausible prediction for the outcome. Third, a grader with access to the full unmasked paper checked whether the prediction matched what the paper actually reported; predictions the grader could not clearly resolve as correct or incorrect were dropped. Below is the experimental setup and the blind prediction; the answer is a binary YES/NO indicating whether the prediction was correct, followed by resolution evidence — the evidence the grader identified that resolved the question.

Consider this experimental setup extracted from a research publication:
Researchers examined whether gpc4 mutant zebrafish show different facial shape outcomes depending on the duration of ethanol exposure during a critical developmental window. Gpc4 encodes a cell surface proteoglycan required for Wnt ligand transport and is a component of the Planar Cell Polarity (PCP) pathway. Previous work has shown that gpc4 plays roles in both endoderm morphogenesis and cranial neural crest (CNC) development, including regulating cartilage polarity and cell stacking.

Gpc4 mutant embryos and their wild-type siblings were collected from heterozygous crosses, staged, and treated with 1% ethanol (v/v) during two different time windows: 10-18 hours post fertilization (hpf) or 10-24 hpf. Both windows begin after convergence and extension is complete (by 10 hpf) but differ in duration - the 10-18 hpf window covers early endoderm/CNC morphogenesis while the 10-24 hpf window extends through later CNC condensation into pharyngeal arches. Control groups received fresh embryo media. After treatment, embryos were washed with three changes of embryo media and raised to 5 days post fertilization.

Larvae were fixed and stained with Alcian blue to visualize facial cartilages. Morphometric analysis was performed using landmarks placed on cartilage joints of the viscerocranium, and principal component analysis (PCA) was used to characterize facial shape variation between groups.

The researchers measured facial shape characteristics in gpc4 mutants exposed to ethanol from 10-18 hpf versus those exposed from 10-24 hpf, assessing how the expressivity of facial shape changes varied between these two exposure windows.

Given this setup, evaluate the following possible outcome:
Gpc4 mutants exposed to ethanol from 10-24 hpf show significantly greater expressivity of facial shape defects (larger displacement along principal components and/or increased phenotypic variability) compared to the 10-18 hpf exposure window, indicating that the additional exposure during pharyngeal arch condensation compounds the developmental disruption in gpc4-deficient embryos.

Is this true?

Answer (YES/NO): YES